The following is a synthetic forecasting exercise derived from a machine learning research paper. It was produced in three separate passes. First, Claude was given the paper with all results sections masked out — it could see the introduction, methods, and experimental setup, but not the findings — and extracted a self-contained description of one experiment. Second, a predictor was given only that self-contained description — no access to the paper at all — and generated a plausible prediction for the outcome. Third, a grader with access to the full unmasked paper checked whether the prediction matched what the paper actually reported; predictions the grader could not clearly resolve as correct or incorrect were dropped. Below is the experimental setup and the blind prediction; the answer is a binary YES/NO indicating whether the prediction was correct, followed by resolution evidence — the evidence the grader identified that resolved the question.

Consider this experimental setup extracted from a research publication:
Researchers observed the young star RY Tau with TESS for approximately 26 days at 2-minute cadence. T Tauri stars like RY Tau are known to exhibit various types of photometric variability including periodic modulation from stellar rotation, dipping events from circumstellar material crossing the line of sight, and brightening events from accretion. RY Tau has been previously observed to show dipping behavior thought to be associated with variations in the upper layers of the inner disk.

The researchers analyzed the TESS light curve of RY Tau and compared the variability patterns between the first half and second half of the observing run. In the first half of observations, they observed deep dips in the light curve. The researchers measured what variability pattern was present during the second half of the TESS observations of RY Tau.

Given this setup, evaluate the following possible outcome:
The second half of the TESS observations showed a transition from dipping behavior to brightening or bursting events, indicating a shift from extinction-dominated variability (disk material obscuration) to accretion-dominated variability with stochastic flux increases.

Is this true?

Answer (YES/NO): NO